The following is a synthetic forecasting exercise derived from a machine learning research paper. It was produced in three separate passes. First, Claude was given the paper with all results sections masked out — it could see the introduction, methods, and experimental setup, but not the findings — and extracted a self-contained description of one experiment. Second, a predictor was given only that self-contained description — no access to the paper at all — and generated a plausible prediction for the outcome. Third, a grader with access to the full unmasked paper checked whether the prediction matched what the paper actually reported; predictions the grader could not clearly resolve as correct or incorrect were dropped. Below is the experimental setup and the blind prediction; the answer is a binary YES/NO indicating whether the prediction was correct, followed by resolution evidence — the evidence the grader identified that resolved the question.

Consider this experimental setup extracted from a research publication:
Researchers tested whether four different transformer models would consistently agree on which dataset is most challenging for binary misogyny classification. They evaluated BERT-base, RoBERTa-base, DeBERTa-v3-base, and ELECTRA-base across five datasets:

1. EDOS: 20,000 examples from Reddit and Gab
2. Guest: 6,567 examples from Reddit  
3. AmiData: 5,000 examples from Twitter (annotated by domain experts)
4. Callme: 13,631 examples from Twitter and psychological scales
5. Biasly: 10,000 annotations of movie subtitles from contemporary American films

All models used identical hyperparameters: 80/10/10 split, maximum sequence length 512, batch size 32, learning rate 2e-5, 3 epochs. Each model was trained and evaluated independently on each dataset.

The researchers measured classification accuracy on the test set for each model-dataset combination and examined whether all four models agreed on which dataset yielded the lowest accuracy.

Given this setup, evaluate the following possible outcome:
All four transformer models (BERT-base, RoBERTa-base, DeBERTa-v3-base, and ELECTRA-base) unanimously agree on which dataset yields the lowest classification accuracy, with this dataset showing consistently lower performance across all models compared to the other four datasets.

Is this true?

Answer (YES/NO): YES